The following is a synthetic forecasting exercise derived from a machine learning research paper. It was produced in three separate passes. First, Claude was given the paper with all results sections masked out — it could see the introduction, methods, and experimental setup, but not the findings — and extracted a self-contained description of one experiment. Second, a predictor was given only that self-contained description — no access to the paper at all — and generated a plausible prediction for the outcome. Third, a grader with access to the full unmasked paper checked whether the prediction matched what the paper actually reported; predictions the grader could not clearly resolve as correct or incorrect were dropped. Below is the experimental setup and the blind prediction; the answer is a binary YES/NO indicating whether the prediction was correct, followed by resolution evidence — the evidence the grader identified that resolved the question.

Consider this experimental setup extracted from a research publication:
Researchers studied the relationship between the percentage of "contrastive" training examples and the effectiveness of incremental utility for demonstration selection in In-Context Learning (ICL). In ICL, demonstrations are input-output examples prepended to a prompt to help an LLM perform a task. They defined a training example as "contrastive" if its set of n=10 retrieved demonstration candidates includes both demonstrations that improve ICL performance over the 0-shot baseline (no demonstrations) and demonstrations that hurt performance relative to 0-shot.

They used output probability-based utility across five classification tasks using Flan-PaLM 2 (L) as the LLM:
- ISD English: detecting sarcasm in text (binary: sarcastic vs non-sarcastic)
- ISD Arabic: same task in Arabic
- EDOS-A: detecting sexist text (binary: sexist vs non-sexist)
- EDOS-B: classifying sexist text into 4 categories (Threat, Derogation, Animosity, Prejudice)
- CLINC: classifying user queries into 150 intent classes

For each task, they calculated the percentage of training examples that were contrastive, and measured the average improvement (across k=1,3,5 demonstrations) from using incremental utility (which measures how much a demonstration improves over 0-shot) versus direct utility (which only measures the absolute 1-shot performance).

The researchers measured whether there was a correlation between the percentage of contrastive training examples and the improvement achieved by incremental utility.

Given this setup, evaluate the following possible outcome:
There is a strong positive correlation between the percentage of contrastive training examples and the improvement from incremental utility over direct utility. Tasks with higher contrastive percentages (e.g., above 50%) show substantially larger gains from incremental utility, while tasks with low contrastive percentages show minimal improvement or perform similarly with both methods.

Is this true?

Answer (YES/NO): NO